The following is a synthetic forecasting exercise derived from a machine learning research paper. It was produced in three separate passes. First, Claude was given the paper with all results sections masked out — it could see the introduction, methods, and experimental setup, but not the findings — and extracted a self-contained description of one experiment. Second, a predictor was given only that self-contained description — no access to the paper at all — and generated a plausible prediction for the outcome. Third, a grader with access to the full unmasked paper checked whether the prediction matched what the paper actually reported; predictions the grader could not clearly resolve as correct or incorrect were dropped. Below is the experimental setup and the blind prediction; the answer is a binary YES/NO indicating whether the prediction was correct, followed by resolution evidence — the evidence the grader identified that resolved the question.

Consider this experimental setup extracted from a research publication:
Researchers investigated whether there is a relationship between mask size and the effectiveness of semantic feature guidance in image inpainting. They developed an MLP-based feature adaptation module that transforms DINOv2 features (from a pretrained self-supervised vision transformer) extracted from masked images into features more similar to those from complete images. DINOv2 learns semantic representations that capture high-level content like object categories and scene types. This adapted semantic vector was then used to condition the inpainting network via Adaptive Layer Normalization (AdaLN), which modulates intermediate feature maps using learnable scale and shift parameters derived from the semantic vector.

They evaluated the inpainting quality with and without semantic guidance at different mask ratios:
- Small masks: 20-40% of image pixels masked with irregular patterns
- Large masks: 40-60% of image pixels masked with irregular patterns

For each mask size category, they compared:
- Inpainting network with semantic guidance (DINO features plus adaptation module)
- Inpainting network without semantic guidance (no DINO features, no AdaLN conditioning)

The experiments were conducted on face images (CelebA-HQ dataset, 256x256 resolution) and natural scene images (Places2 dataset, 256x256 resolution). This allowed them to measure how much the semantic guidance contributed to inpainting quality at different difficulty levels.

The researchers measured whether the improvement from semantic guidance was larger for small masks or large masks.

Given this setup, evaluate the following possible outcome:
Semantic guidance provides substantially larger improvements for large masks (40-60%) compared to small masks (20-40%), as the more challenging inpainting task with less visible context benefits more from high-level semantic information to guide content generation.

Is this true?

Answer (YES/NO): YES